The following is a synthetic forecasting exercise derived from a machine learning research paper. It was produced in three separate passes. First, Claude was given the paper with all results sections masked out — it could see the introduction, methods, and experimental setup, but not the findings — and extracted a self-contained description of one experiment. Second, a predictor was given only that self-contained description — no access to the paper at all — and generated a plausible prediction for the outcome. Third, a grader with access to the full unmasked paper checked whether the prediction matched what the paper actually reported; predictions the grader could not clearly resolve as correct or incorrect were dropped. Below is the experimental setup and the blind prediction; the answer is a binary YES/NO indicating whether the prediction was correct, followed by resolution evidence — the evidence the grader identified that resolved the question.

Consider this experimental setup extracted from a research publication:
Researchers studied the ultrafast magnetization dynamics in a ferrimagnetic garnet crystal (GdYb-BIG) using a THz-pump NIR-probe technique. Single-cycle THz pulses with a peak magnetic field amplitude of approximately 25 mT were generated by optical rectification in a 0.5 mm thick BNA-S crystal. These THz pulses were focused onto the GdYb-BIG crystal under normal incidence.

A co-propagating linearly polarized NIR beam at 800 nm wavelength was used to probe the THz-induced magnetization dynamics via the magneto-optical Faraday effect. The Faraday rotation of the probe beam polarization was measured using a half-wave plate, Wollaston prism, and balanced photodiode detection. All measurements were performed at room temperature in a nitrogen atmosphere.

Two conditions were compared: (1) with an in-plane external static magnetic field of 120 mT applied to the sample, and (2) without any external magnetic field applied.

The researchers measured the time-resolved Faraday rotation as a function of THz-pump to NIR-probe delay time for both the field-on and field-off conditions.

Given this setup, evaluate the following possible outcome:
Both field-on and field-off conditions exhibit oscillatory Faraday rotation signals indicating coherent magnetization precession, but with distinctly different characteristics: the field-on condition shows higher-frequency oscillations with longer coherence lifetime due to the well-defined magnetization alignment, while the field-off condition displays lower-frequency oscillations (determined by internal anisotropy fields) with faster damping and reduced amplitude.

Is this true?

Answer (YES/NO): NO